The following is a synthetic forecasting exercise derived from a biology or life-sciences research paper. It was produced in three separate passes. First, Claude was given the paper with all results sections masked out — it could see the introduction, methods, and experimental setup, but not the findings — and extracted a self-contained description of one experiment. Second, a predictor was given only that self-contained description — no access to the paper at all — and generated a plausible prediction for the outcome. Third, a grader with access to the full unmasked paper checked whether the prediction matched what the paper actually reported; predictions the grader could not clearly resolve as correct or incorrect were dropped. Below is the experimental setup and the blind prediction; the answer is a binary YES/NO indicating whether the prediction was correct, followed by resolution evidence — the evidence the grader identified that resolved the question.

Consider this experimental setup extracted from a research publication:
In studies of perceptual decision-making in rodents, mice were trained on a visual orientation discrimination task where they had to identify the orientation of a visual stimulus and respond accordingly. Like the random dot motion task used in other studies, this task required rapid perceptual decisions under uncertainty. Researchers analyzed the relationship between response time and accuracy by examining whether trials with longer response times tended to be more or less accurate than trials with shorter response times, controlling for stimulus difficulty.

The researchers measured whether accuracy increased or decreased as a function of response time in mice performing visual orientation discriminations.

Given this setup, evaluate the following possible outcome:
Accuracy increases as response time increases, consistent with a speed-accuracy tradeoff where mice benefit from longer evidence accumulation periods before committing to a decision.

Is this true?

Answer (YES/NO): YES